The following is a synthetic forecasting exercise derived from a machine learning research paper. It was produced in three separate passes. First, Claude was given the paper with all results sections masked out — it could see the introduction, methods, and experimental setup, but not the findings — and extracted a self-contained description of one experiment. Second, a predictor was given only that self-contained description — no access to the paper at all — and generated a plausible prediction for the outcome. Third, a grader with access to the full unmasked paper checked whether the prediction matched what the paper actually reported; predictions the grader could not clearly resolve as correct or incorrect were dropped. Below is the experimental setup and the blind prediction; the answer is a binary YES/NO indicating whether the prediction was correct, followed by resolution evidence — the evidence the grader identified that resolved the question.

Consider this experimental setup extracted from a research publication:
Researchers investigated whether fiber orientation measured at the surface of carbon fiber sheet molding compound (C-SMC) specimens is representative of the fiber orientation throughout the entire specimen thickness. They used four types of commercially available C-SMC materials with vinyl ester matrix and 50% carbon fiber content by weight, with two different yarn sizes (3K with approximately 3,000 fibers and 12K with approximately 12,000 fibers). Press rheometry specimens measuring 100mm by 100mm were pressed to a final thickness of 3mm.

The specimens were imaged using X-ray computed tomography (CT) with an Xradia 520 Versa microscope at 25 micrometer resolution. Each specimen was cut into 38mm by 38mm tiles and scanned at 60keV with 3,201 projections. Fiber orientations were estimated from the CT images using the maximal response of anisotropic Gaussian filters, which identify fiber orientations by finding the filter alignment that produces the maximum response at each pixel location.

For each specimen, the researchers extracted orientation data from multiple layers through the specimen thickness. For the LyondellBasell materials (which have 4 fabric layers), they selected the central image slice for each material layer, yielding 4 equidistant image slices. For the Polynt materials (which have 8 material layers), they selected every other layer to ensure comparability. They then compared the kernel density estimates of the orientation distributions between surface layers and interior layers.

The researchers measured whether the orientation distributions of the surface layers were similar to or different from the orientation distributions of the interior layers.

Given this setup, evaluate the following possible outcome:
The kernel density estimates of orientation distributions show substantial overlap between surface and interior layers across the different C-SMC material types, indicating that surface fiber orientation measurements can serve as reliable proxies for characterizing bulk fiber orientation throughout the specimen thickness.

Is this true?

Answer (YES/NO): YES